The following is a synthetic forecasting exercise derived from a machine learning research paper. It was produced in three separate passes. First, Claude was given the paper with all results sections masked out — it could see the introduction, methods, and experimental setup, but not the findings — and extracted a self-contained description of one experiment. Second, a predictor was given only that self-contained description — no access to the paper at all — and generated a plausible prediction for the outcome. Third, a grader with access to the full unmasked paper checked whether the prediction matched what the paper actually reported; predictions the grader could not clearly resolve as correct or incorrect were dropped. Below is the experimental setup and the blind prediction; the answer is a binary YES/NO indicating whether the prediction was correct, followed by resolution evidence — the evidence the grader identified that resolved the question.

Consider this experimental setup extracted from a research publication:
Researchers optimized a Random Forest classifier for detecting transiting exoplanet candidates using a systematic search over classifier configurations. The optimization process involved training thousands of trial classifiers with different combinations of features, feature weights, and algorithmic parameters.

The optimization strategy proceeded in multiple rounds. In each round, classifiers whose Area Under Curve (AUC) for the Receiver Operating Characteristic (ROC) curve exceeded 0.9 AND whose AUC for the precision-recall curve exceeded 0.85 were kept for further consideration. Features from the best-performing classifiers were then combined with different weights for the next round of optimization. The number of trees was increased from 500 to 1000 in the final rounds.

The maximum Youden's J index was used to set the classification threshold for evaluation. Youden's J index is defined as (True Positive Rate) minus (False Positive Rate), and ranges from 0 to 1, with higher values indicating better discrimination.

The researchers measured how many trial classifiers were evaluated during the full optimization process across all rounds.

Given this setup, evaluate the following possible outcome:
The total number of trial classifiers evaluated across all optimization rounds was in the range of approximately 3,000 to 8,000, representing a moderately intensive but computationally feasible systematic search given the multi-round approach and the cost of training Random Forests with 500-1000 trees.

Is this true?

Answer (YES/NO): NO